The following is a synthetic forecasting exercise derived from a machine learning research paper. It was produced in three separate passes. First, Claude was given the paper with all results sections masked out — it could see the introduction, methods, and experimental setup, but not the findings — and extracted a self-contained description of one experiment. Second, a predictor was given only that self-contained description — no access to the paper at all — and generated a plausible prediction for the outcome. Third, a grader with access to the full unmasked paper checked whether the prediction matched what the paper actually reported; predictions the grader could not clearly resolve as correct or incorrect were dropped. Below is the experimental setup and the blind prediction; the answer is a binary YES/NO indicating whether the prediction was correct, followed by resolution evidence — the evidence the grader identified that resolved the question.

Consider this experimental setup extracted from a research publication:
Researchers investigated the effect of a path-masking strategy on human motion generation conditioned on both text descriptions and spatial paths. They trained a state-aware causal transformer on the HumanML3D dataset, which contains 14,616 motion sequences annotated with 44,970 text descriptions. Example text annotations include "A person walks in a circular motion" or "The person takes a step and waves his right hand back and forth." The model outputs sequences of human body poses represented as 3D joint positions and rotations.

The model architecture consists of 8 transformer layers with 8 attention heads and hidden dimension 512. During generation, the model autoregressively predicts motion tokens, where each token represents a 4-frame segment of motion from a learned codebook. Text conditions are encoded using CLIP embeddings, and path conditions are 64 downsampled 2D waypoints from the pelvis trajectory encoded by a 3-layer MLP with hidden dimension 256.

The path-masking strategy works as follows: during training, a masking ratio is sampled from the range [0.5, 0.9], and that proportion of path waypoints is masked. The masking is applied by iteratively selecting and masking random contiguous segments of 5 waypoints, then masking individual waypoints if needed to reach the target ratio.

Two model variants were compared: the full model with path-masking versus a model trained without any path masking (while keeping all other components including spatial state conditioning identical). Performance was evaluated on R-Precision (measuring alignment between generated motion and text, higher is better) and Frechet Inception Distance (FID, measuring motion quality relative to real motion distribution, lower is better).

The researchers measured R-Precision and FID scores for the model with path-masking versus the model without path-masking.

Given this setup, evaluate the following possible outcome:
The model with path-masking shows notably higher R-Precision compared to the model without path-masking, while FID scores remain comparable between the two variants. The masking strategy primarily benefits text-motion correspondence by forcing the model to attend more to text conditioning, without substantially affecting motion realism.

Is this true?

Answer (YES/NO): NO